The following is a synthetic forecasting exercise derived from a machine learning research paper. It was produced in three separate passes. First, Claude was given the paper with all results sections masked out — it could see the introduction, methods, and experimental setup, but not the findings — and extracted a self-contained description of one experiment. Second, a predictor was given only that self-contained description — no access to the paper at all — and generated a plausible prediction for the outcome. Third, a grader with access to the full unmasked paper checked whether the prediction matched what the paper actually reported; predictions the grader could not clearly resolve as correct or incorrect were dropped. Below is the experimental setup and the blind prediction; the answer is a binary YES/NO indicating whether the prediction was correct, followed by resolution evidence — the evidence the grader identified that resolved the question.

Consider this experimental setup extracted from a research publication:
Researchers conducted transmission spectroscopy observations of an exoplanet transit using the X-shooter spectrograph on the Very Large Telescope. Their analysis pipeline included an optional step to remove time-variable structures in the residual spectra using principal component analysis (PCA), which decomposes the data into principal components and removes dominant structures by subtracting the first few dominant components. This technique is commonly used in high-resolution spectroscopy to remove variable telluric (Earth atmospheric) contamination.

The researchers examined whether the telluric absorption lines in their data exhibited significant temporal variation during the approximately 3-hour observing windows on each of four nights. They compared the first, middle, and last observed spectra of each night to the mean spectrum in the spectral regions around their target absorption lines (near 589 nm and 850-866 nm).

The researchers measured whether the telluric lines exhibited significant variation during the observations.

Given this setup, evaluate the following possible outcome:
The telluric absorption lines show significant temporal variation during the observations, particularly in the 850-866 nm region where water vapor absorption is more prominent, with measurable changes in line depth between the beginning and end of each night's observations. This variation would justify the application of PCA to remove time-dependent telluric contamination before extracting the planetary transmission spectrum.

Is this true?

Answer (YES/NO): NO